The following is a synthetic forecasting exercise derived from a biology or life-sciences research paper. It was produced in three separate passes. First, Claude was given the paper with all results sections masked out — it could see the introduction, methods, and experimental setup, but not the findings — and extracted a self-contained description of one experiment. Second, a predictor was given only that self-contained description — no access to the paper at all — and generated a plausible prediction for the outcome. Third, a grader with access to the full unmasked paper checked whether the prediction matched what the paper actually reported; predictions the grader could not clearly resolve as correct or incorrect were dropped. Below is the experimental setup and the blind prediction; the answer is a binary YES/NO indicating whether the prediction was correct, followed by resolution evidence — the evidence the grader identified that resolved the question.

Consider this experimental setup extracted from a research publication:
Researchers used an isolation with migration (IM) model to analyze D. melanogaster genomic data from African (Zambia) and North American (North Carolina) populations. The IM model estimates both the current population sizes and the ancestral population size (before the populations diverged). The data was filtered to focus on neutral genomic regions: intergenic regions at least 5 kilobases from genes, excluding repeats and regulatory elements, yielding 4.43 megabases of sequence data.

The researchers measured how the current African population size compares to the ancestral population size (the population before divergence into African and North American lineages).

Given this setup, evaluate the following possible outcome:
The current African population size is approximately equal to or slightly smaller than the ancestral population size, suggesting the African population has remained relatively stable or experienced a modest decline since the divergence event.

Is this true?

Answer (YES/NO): NO